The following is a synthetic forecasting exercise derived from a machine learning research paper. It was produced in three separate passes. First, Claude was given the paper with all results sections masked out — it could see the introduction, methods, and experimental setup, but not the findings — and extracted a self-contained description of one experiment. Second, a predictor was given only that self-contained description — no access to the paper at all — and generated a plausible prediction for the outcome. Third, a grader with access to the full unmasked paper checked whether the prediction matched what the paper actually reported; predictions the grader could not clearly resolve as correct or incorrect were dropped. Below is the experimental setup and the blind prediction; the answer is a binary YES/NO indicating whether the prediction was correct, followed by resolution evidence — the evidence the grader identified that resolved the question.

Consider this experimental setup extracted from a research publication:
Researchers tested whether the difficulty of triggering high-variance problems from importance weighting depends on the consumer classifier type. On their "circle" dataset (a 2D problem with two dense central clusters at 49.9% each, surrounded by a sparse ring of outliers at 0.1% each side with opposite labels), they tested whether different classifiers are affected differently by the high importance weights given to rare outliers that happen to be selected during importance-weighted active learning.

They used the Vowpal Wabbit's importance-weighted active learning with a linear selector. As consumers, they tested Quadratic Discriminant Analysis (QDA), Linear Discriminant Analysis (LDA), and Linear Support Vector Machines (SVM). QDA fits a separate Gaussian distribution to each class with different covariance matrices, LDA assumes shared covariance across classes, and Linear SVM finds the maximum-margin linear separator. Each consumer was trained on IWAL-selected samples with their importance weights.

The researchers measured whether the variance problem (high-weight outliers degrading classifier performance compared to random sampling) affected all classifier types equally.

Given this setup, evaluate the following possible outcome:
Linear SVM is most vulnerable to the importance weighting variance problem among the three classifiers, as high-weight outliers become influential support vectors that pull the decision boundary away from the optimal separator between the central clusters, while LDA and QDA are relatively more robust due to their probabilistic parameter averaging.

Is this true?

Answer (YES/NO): NO